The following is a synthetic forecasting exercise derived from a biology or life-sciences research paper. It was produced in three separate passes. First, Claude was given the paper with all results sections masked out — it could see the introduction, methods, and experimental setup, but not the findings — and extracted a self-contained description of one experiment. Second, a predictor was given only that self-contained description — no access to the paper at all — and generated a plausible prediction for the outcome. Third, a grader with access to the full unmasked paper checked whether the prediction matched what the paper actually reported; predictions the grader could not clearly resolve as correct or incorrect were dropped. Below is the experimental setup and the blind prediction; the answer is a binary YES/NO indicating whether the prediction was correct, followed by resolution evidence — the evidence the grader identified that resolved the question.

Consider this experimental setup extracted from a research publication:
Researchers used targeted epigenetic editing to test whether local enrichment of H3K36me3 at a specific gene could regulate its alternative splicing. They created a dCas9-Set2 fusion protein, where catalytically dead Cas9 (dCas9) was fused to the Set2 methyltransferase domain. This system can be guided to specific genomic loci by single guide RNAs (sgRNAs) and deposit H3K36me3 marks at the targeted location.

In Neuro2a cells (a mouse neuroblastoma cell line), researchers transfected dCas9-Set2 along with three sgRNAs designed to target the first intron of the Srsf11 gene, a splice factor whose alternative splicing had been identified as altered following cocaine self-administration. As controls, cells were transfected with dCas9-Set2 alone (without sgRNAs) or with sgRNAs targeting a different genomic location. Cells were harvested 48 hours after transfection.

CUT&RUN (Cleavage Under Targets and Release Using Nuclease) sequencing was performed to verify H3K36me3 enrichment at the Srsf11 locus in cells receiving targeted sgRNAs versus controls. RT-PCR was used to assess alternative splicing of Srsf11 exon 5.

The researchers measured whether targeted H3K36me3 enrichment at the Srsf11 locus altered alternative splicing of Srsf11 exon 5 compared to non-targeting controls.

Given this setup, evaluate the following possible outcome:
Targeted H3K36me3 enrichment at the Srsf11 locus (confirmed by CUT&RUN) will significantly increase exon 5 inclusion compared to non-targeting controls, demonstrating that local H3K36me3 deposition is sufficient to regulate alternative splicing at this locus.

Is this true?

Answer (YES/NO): NO